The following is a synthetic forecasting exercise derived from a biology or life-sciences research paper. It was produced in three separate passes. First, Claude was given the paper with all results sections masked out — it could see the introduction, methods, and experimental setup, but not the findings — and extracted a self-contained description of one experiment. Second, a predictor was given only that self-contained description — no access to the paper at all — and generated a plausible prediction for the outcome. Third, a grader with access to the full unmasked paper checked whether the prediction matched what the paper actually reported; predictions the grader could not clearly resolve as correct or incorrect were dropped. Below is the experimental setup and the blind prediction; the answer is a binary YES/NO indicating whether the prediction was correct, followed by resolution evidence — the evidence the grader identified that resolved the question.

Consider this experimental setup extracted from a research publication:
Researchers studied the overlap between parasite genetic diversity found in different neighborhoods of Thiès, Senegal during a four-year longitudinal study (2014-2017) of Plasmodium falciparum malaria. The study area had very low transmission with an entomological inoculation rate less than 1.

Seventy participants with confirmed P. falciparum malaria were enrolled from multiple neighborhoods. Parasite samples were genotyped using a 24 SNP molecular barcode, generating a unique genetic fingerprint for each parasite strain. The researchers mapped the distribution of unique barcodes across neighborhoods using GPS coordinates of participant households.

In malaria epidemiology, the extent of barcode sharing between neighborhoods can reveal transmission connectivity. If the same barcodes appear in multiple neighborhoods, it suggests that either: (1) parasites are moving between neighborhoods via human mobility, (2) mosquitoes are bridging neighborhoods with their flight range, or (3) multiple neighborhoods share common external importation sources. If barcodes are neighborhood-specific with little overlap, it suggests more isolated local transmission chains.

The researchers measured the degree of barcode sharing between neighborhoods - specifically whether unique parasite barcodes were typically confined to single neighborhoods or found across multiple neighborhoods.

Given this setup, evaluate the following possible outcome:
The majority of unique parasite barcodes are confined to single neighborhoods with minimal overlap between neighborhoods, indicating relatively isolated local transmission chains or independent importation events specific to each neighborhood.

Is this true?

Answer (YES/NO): NO